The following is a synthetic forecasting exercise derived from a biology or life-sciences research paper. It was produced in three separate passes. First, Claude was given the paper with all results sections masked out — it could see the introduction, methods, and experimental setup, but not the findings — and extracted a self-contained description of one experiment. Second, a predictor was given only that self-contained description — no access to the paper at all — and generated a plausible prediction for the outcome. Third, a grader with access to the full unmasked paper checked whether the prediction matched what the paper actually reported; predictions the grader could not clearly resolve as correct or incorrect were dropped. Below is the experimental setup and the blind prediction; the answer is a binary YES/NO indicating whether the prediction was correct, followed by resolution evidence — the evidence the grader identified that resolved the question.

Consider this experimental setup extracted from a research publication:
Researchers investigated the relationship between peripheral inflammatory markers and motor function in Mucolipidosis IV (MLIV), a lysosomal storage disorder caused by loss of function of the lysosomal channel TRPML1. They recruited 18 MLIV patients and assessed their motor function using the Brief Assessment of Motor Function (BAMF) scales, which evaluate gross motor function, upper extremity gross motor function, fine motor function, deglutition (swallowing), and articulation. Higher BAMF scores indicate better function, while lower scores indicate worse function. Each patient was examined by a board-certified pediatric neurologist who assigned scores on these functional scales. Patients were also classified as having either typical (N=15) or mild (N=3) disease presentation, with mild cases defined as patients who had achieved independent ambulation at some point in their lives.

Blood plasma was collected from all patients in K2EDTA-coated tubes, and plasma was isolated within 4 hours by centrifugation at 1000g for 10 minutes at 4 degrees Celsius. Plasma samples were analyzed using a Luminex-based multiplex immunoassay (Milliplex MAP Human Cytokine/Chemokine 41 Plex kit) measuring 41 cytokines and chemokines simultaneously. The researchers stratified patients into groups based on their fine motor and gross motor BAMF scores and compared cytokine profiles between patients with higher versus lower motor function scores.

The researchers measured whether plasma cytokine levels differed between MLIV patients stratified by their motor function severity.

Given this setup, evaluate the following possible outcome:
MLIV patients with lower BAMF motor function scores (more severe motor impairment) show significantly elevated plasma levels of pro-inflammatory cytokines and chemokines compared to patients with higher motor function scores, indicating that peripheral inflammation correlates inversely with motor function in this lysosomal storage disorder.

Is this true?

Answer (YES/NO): YES